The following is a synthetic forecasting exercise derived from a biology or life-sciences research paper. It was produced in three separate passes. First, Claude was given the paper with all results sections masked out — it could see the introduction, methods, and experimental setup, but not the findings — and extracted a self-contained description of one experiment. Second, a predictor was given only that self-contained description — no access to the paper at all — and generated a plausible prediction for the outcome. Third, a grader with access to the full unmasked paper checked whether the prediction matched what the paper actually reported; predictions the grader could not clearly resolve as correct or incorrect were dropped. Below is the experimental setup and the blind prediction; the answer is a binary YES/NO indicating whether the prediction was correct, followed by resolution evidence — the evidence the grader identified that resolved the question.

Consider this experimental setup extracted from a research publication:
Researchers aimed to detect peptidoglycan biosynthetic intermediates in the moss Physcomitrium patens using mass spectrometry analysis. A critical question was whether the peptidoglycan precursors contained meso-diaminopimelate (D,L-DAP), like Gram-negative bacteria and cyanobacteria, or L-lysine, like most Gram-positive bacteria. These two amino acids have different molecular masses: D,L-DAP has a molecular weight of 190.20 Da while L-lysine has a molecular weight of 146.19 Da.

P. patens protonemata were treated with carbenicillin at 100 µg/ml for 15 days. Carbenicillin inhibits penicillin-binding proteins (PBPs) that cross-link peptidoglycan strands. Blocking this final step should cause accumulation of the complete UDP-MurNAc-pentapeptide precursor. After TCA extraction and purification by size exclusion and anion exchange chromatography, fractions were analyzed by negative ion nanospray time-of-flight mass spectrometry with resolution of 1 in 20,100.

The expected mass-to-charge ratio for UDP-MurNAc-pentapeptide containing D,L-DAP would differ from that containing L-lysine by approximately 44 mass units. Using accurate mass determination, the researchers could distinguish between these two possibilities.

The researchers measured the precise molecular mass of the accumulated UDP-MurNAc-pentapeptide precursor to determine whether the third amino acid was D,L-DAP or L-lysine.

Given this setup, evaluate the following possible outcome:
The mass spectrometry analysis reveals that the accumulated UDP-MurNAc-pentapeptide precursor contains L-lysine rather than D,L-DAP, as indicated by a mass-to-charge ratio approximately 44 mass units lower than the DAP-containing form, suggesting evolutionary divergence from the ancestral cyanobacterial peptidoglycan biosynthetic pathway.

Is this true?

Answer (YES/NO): NO